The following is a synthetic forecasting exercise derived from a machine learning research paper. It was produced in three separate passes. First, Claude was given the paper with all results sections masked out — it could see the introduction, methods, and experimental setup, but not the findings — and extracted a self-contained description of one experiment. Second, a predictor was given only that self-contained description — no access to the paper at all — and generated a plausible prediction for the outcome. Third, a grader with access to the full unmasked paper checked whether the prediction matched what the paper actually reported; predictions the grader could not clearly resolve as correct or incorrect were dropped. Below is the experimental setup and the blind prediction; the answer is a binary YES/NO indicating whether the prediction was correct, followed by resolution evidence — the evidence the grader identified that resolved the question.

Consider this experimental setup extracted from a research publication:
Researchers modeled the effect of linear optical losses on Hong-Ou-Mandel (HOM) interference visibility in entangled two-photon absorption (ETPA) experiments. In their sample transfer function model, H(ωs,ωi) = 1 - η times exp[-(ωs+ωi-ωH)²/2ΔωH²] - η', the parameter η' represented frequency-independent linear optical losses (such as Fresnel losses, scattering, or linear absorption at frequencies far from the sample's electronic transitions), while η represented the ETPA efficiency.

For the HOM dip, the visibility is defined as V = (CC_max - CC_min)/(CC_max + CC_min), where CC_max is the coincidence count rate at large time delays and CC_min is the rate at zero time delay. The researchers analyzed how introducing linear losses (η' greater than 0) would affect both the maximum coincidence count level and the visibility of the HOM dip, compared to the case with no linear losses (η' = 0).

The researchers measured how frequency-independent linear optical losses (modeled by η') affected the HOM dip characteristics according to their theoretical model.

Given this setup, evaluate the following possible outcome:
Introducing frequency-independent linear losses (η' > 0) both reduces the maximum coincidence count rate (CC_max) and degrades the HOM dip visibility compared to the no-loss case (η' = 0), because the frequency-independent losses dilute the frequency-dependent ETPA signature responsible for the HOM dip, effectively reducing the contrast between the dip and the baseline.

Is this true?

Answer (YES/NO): NO